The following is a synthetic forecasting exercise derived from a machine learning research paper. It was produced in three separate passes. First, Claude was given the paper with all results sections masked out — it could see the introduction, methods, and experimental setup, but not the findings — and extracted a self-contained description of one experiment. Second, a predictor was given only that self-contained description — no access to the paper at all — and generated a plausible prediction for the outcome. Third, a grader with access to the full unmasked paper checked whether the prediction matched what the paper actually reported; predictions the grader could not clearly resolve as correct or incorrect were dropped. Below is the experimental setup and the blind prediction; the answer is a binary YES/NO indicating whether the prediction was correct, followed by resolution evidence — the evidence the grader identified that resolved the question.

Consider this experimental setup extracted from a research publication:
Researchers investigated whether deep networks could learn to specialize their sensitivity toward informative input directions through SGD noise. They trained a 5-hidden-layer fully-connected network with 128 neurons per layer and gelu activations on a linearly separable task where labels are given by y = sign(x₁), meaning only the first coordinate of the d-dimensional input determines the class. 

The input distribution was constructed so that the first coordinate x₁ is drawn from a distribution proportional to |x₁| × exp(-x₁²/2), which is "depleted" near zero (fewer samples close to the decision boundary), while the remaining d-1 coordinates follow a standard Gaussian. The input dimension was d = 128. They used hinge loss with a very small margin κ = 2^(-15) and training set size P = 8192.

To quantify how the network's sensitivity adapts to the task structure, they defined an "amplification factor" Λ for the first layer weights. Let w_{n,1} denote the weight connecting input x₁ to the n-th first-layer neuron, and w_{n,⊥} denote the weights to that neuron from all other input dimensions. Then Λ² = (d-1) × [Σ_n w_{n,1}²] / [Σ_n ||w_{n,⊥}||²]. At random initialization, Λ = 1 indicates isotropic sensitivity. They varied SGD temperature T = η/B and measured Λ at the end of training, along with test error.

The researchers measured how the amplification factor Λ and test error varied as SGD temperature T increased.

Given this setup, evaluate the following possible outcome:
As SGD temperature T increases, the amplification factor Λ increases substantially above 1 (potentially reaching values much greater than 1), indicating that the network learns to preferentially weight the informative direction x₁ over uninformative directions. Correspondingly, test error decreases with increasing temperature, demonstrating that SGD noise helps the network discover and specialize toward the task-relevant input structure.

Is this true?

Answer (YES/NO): YES